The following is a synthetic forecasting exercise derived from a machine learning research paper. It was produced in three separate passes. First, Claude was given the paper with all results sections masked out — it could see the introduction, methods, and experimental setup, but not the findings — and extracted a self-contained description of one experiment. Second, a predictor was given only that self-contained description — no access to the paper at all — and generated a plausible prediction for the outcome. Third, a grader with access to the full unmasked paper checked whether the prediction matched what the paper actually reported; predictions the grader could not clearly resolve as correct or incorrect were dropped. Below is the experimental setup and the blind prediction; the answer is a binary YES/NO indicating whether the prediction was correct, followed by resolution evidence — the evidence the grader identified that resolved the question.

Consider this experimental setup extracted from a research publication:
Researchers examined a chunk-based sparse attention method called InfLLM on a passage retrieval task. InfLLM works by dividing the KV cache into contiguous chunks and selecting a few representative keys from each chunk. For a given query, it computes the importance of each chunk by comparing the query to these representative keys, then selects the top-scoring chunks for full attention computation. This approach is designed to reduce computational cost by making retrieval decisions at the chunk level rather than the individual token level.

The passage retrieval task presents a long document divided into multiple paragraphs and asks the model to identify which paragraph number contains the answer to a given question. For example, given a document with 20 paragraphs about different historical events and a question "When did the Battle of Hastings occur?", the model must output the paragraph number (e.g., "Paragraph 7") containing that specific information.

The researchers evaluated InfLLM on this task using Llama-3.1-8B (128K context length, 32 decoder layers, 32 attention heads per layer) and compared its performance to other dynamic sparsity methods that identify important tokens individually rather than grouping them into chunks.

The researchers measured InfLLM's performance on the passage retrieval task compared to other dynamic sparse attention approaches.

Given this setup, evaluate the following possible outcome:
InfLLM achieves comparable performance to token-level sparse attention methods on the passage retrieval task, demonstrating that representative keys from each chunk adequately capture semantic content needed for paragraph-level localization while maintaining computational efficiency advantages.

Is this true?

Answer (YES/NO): NO